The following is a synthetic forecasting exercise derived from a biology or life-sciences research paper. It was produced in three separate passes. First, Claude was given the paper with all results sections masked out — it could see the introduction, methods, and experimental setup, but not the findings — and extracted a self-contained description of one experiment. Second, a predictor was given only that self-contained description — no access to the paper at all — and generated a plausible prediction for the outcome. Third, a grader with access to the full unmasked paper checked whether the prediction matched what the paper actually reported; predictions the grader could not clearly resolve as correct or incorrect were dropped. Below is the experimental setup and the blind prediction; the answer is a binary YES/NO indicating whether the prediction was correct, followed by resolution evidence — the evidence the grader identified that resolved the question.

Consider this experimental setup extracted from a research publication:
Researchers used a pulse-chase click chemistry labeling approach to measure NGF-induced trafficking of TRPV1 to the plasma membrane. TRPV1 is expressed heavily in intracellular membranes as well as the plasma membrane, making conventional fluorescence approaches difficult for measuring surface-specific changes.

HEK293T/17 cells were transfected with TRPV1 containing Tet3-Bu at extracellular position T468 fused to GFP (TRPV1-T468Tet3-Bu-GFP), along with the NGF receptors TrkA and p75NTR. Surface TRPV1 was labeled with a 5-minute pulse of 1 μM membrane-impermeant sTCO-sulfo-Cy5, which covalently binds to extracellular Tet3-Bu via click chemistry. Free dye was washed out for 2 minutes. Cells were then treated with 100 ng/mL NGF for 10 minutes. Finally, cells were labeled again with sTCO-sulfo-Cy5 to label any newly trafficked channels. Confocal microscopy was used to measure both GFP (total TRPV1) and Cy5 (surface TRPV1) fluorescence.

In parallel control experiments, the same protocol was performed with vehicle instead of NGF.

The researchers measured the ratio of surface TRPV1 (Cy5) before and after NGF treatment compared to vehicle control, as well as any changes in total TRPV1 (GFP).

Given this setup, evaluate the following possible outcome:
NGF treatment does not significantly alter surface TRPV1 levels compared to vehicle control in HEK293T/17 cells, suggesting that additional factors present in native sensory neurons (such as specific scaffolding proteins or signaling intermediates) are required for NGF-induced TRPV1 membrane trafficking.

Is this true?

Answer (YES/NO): NO